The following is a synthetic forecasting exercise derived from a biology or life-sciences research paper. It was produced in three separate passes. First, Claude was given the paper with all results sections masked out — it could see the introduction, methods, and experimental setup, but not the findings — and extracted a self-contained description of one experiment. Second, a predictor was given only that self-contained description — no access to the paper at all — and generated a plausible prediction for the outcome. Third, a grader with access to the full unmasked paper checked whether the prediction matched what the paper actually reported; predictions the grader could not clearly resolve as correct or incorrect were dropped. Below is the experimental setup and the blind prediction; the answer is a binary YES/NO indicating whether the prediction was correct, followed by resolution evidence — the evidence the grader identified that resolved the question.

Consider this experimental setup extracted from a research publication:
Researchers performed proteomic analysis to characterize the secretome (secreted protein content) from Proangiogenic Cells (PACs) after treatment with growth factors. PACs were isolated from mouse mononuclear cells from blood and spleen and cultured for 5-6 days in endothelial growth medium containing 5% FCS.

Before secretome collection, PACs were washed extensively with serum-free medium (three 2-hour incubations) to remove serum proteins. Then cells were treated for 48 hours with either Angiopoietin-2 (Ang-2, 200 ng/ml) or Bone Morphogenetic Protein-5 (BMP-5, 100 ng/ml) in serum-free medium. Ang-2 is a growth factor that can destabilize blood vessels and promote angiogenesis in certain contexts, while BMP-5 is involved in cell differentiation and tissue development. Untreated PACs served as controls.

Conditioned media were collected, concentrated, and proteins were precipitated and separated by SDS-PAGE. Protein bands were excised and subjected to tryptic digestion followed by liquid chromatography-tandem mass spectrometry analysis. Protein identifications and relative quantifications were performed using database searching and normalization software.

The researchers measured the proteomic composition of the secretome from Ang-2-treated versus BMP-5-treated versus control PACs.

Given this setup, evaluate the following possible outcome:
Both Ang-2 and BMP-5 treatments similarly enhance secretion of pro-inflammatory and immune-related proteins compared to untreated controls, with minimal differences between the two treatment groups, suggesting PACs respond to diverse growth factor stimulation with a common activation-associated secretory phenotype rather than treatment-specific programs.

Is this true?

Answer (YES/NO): NO